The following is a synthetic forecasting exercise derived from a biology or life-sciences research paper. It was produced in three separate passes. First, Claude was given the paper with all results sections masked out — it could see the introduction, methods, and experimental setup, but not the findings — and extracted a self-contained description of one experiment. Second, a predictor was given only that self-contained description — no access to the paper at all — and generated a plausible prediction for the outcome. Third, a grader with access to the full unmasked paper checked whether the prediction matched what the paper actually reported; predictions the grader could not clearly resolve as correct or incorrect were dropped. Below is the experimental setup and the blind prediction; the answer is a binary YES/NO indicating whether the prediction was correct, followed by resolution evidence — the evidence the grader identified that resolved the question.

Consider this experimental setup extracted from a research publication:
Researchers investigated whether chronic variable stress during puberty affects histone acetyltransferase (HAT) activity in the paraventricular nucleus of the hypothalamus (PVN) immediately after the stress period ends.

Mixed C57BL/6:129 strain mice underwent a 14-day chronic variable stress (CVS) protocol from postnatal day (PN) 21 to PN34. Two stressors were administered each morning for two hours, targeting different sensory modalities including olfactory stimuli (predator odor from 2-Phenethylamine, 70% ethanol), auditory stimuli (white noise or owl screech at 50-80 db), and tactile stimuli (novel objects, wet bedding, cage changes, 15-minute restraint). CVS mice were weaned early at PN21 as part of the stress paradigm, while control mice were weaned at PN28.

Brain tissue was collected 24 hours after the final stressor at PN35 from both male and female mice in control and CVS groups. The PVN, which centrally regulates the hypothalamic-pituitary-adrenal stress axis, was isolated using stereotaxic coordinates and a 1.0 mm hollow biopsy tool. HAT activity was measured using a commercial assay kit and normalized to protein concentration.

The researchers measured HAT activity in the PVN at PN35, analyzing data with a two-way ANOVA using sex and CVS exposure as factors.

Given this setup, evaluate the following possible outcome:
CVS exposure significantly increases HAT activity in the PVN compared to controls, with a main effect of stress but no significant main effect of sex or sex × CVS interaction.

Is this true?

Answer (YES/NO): NO